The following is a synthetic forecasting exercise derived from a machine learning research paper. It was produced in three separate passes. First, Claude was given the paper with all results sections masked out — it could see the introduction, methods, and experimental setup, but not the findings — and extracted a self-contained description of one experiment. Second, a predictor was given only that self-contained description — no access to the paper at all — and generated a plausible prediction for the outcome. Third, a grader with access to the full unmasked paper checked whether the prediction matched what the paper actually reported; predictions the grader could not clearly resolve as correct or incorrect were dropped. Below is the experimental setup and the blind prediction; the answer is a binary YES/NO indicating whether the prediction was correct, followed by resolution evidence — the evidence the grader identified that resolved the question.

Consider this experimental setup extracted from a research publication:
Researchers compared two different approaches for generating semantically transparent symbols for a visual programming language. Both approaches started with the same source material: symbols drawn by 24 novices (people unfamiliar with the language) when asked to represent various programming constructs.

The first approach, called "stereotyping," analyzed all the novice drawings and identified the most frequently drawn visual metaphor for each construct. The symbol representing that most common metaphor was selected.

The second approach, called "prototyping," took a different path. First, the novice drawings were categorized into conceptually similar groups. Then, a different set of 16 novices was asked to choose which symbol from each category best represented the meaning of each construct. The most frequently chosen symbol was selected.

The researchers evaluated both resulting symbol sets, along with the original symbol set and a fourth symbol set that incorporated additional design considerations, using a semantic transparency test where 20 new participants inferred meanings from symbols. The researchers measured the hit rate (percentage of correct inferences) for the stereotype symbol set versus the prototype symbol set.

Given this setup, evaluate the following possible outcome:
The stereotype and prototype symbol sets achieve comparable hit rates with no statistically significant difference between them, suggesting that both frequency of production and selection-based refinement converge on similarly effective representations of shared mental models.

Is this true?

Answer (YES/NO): YES